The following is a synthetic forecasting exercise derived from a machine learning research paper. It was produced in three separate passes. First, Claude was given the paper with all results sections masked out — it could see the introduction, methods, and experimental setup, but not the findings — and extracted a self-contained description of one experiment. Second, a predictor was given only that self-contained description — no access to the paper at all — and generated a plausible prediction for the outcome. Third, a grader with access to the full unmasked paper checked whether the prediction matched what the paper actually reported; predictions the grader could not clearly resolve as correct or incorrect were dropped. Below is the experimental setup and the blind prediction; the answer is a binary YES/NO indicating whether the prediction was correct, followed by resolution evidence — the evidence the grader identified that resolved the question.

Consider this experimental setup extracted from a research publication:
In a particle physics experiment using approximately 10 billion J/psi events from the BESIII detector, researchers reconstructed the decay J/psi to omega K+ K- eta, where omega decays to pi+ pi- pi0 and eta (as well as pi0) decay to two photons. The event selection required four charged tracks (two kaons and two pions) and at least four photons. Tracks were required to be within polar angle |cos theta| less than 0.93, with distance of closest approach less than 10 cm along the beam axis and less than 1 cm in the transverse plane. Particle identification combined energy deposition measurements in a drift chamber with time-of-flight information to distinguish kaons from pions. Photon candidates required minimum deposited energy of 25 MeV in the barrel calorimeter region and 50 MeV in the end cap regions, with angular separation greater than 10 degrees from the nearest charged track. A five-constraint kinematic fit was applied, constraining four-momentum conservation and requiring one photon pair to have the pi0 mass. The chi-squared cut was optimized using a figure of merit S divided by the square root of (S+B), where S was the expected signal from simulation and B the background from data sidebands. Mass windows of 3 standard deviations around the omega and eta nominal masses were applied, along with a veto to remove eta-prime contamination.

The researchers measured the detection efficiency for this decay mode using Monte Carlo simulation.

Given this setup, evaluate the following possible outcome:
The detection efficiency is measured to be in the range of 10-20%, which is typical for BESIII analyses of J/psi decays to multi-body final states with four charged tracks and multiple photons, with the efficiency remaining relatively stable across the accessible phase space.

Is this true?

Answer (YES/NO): NO